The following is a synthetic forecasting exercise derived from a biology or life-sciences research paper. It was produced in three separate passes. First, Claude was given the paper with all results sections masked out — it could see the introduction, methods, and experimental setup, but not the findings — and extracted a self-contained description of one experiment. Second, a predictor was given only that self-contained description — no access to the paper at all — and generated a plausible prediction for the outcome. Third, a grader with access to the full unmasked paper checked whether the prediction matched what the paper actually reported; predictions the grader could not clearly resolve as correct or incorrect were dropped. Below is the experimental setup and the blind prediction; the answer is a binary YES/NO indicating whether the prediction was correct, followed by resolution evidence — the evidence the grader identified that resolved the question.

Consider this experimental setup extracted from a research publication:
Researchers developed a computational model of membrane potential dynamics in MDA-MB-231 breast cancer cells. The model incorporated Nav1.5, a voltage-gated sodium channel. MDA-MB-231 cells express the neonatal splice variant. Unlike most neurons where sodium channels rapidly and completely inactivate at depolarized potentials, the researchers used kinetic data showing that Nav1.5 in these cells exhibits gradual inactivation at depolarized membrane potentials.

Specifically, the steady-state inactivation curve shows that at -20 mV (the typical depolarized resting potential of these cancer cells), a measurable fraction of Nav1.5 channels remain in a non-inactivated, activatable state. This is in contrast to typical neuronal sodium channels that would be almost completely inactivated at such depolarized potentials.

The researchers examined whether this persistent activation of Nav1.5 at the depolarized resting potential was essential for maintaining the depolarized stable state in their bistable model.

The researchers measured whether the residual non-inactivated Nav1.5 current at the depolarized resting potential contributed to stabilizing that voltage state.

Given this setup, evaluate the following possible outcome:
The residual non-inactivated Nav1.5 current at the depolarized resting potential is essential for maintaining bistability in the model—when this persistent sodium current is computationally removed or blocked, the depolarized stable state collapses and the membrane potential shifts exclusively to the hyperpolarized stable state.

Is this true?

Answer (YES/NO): YES